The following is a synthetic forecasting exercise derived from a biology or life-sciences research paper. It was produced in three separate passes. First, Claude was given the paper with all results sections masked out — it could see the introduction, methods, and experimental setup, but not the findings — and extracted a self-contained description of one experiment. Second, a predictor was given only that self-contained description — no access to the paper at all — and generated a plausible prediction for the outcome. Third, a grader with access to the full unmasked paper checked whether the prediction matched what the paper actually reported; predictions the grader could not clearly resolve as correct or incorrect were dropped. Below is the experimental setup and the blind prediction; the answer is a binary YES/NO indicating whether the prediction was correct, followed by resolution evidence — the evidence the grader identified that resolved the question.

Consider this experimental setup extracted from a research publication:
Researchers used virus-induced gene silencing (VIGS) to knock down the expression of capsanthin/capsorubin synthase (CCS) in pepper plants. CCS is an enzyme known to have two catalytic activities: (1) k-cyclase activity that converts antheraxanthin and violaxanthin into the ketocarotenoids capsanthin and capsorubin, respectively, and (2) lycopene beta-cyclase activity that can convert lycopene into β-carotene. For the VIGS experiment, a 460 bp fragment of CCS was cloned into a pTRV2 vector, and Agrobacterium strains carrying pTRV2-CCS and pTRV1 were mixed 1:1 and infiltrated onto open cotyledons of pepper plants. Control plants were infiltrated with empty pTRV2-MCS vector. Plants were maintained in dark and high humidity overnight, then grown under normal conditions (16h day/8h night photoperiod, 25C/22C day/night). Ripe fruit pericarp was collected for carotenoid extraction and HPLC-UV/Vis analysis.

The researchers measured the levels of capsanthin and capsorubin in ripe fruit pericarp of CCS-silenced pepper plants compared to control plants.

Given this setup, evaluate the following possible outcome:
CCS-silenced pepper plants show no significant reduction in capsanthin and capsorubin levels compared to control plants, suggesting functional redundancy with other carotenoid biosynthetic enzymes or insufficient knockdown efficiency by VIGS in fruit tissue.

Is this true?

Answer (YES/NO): NO